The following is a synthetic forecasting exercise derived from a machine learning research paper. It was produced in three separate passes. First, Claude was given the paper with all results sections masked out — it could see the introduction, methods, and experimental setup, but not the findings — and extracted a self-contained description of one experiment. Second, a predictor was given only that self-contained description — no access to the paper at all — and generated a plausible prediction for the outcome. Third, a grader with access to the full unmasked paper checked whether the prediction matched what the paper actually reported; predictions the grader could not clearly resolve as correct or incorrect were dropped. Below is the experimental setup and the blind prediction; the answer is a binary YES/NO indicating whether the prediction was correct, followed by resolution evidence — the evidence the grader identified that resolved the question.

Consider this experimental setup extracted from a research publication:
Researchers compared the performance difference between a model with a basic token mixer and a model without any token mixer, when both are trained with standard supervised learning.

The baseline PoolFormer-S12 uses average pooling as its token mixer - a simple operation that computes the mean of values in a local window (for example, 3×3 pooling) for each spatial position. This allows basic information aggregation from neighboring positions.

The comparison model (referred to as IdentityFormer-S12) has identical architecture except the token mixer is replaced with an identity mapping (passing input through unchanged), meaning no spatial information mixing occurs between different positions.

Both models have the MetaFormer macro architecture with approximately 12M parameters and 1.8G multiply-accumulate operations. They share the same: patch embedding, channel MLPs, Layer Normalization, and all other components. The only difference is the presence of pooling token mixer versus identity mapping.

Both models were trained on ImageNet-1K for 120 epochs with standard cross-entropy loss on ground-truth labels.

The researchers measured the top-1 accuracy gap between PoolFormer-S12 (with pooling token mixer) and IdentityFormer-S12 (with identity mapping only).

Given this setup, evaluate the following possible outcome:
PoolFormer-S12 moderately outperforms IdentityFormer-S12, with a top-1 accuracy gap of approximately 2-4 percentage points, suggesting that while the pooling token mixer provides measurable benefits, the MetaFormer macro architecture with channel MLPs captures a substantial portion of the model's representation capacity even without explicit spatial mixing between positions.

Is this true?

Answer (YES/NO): YES